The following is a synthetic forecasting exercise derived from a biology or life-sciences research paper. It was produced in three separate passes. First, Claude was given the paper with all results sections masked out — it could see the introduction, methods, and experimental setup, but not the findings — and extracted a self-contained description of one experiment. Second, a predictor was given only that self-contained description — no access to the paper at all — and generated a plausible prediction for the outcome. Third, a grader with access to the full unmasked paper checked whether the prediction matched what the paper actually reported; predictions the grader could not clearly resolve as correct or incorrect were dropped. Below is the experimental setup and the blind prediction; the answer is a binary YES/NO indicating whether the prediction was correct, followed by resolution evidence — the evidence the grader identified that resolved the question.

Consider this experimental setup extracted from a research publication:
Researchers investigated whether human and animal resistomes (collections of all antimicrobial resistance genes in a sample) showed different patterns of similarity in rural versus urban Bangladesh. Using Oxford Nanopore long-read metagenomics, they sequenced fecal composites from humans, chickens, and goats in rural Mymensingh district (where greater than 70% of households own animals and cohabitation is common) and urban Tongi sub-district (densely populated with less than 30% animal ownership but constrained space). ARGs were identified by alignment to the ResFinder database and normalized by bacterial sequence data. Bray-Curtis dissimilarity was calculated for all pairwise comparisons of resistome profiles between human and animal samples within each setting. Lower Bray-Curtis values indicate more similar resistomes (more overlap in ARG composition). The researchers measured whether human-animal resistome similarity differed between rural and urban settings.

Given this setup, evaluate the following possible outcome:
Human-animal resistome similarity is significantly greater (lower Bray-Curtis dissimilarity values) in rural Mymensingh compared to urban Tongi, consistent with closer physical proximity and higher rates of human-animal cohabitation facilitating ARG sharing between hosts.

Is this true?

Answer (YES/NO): NO